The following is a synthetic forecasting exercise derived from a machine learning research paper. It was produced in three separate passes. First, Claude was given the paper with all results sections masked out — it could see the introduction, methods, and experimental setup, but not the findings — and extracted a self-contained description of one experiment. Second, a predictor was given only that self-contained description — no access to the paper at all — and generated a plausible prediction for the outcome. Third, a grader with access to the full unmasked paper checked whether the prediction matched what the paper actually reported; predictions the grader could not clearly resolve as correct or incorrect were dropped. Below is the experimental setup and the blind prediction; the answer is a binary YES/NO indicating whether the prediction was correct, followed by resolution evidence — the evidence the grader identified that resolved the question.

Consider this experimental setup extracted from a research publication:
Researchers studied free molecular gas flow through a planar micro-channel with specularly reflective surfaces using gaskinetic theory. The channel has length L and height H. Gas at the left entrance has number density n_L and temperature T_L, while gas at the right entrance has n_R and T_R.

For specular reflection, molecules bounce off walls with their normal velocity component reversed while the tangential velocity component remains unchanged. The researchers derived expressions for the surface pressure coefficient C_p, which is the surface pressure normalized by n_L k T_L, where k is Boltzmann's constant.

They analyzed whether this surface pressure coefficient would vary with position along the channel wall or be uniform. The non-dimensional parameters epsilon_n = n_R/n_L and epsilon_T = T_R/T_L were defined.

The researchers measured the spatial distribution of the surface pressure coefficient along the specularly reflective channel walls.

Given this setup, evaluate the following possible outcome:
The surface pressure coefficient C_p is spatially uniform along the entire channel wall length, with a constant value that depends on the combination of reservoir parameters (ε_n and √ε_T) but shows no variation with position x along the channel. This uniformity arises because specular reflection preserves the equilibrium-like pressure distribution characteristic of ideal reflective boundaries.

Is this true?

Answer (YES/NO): NO